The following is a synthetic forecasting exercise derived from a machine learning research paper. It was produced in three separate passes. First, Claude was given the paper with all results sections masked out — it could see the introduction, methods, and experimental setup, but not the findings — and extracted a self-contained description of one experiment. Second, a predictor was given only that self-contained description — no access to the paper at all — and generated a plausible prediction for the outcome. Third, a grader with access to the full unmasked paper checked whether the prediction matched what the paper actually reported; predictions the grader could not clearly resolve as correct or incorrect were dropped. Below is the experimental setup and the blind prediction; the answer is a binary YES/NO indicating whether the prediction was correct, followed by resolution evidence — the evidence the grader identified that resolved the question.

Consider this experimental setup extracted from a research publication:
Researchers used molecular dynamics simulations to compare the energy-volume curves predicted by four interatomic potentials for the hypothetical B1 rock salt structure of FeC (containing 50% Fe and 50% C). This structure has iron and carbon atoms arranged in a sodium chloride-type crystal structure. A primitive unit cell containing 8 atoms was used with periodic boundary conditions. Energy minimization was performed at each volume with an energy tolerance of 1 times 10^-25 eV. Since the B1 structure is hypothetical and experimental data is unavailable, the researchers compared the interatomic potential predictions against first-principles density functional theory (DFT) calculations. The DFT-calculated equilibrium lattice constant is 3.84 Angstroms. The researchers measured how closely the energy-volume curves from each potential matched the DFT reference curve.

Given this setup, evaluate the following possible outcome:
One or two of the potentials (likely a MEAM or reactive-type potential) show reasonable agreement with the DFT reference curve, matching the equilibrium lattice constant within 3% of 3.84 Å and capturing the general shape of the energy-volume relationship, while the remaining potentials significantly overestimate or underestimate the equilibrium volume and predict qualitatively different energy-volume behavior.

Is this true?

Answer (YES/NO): NO